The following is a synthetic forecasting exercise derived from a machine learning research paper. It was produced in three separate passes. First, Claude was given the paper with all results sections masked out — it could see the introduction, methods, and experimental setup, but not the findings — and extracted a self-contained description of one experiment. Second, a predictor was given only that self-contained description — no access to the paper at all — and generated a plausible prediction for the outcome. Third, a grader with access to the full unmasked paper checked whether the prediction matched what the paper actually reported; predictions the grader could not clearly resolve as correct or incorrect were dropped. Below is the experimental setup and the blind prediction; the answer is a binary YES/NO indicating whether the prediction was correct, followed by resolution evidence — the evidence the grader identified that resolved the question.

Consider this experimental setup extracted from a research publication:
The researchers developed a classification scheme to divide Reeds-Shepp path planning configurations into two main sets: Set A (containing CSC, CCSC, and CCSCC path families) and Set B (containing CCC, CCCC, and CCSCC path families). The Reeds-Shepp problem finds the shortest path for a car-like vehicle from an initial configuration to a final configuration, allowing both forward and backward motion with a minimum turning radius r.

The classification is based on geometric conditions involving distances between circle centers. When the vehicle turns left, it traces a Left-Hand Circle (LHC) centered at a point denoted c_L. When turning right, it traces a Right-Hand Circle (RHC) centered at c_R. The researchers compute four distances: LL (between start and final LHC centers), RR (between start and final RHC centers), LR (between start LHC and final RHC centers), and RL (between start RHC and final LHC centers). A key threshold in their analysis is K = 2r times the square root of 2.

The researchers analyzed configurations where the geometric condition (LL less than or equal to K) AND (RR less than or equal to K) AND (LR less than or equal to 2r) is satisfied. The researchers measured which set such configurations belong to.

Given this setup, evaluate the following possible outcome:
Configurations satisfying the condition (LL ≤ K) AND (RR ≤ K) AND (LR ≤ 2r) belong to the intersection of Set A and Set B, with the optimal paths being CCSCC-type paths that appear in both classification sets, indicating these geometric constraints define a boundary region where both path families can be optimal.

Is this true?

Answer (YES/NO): NO